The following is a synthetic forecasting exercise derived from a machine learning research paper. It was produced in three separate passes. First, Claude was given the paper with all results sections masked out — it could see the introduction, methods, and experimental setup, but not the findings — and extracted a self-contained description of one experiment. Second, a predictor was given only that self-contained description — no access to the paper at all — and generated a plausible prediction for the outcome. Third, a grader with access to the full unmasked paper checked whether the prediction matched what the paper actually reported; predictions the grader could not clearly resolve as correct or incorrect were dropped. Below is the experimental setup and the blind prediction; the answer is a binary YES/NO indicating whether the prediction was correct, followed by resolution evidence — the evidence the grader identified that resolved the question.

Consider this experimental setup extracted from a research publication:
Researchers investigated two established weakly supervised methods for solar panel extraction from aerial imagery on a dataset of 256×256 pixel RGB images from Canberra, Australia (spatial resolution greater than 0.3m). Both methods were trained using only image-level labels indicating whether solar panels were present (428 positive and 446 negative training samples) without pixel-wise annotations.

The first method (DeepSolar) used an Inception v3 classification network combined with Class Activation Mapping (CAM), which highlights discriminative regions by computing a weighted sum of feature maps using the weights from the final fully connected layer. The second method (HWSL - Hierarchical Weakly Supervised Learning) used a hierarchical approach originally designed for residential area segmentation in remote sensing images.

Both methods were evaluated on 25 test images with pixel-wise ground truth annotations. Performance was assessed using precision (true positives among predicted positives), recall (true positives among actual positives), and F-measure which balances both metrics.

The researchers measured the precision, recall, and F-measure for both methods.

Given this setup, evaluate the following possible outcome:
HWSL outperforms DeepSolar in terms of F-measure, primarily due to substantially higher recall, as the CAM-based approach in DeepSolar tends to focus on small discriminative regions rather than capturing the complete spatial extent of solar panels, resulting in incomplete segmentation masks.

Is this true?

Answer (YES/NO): NO